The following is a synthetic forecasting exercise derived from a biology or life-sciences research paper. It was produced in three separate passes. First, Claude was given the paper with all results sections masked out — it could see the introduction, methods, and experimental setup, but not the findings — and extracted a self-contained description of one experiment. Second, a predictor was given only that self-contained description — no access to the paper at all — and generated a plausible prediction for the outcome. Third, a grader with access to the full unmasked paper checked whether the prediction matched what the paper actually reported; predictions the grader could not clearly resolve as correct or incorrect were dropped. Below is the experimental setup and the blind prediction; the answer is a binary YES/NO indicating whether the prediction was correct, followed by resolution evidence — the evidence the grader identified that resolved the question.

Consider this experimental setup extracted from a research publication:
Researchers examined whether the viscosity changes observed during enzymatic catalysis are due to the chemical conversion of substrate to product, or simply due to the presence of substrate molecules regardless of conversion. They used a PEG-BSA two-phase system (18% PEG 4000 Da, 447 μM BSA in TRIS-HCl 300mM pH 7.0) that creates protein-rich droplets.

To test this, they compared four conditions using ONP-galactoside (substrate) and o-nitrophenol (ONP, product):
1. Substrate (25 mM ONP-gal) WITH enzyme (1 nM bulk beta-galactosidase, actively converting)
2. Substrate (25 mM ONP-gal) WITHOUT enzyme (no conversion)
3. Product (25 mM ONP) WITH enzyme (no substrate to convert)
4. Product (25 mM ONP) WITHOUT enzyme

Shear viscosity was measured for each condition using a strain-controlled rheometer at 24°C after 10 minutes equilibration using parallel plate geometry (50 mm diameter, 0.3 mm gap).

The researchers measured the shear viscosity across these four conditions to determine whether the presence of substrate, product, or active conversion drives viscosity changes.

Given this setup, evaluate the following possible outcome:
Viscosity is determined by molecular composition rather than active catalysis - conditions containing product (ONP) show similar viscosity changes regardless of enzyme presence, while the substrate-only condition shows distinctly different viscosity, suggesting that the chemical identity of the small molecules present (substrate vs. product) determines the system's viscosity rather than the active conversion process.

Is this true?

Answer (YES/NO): NO